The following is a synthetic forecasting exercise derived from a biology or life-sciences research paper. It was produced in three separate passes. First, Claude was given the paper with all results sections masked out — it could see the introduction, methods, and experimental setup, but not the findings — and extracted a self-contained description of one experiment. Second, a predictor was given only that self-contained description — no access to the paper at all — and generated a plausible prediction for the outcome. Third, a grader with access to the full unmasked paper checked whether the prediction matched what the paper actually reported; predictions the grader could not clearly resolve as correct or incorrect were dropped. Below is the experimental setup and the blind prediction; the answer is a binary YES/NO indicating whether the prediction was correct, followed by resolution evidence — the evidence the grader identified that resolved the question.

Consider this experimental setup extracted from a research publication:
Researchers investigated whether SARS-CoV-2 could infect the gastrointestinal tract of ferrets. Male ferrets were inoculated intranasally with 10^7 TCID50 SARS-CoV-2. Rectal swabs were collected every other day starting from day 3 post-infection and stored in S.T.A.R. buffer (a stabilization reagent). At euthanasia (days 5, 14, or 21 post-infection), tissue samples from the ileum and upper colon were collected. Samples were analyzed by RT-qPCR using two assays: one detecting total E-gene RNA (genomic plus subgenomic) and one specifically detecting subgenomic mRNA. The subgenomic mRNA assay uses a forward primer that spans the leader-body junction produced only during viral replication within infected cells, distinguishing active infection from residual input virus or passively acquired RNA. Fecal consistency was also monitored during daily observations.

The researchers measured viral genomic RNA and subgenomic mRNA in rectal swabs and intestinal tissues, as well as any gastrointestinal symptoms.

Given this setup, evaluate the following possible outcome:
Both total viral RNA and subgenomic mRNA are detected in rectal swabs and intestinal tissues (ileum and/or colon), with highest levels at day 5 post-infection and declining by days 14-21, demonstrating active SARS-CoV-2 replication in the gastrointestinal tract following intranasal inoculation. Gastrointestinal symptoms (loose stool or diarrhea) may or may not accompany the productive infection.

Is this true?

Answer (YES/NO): YES